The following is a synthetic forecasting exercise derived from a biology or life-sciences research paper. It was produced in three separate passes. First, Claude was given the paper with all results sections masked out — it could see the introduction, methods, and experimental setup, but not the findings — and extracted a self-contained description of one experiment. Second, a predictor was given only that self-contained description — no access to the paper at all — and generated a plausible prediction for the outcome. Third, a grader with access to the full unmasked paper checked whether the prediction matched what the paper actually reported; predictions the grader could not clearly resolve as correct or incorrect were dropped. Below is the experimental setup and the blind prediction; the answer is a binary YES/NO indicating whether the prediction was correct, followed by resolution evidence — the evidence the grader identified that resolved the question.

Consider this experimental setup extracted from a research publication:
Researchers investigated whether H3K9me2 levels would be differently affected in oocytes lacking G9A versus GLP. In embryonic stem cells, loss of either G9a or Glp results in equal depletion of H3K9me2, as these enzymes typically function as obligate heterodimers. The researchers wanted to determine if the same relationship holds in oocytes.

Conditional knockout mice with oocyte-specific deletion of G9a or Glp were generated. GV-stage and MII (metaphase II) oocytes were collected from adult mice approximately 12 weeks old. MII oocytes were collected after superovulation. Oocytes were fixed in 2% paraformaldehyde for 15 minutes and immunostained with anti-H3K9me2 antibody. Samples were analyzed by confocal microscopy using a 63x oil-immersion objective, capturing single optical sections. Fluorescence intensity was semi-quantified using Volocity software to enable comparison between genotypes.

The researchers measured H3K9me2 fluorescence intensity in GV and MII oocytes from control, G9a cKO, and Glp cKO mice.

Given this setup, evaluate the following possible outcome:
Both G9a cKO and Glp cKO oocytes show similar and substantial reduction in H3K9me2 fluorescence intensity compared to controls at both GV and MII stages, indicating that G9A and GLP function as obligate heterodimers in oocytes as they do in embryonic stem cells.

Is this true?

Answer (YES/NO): NO